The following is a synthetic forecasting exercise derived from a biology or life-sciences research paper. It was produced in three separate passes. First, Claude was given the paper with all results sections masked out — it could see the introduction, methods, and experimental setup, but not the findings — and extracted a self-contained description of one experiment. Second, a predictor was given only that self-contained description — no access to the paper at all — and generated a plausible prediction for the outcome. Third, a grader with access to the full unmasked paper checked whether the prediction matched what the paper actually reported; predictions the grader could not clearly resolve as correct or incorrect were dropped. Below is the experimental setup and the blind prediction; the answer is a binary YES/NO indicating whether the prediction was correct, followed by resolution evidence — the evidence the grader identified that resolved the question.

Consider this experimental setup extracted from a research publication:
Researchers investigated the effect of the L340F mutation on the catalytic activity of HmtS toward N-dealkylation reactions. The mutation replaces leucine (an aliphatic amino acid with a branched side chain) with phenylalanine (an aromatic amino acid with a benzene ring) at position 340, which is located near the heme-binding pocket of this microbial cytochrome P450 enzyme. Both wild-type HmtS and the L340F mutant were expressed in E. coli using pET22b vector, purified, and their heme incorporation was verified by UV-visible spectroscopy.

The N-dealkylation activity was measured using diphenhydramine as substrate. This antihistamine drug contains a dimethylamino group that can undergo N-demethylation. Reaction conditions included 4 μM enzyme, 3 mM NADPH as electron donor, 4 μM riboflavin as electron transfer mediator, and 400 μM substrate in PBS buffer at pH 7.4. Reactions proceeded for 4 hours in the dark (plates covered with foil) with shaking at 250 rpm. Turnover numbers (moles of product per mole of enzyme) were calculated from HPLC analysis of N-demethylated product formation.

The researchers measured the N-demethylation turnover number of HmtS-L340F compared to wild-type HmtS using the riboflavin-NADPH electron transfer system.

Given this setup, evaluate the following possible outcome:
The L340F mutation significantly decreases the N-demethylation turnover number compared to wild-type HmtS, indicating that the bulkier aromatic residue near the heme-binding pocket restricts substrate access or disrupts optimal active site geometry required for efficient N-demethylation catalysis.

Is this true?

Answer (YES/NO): NO